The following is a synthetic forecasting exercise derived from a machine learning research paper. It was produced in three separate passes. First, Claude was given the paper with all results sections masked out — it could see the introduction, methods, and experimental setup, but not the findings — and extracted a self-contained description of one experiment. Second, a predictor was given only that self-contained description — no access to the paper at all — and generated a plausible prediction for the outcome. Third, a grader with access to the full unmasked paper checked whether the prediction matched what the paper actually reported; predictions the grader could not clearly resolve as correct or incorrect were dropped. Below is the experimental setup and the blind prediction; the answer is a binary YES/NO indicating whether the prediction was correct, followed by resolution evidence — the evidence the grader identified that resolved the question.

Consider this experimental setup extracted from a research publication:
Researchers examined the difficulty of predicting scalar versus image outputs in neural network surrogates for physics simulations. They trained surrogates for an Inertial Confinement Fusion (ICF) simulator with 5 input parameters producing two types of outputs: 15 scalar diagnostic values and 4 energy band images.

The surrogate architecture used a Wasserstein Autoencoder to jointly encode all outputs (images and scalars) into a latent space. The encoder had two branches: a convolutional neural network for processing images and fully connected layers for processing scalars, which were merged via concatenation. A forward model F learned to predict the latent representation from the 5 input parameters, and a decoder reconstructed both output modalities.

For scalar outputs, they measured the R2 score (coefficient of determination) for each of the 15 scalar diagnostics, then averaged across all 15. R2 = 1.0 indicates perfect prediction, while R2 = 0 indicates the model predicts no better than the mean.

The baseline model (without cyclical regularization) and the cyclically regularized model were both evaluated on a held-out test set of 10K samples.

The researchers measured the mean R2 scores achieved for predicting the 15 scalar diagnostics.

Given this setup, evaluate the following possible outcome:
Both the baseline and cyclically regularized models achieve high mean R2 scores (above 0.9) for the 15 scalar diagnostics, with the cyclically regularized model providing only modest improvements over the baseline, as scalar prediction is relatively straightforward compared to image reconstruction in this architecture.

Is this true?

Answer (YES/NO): NO